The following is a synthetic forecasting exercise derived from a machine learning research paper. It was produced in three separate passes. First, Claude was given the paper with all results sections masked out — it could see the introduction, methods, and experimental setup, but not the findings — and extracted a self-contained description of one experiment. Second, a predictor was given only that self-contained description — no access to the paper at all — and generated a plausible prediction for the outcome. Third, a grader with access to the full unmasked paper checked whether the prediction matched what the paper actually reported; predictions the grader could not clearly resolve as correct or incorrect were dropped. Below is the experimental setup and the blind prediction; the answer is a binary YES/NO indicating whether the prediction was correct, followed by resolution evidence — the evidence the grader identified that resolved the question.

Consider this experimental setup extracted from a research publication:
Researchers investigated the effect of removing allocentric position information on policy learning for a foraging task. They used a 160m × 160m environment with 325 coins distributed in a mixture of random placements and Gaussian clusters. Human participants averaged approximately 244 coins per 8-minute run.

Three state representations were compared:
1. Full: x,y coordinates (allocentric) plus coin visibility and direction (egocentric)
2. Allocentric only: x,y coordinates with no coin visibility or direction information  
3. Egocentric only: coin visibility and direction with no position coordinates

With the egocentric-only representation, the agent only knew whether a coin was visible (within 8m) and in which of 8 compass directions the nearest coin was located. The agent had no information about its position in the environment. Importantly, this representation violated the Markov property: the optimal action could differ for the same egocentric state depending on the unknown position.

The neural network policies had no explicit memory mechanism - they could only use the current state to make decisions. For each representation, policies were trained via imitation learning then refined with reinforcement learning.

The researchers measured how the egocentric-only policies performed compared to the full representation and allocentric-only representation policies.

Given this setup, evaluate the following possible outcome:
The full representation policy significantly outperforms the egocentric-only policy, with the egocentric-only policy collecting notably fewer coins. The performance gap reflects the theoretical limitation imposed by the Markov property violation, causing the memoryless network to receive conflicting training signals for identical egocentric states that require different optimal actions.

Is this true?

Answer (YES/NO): YES